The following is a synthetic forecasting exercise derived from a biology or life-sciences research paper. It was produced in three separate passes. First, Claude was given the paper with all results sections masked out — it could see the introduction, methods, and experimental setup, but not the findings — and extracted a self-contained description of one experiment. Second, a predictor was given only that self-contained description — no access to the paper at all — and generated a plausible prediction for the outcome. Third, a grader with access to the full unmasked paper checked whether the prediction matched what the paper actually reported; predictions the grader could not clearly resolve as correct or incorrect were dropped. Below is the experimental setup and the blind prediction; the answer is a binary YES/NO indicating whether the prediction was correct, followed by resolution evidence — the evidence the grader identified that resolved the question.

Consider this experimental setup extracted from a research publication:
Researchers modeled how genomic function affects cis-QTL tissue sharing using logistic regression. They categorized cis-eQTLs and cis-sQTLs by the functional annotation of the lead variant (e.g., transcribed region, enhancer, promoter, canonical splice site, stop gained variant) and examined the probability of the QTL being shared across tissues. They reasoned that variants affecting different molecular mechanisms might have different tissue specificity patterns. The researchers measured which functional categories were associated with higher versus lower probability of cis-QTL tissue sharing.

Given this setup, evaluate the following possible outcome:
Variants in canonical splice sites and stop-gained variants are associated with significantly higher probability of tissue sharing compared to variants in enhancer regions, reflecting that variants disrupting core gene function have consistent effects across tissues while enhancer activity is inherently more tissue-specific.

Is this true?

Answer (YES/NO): YES